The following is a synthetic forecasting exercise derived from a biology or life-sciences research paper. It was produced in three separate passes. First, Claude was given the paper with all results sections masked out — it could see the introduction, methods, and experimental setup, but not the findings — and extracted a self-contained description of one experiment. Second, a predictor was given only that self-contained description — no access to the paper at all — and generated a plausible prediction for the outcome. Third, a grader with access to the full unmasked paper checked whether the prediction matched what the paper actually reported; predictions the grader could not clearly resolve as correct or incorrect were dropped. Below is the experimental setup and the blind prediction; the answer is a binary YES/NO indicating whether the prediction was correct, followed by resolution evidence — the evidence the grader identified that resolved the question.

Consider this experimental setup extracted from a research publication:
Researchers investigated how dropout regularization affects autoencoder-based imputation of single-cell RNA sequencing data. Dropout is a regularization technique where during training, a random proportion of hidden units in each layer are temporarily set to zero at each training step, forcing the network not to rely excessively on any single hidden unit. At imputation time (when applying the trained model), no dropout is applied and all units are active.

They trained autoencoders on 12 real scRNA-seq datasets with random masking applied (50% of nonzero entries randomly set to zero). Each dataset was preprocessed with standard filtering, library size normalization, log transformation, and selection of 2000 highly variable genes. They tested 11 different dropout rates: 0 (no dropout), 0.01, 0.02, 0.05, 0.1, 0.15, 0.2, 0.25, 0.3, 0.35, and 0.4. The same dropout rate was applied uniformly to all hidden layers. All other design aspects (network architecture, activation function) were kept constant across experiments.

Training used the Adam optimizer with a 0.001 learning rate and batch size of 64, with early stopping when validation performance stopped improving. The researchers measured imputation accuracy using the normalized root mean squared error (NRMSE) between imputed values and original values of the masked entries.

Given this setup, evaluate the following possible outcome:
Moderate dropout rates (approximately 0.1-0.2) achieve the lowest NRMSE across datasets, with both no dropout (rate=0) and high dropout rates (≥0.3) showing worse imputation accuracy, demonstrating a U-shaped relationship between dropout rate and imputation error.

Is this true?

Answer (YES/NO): NO